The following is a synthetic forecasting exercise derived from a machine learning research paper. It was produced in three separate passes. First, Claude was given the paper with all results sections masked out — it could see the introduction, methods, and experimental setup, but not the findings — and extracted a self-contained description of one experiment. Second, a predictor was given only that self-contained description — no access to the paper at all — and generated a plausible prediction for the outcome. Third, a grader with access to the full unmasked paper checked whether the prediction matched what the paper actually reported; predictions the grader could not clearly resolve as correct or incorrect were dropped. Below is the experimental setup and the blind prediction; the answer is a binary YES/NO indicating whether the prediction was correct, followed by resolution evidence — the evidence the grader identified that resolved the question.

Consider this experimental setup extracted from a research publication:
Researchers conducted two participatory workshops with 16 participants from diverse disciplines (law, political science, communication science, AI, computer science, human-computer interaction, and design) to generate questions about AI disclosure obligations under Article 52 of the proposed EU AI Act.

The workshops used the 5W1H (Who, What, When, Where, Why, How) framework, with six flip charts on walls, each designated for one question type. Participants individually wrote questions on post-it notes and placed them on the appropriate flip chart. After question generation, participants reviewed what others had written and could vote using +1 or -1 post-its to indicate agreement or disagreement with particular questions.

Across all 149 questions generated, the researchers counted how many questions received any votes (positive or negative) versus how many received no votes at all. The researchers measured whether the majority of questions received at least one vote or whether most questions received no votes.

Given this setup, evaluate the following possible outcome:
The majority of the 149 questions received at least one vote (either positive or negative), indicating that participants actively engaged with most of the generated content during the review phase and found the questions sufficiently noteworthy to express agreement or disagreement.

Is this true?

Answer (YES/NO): NO